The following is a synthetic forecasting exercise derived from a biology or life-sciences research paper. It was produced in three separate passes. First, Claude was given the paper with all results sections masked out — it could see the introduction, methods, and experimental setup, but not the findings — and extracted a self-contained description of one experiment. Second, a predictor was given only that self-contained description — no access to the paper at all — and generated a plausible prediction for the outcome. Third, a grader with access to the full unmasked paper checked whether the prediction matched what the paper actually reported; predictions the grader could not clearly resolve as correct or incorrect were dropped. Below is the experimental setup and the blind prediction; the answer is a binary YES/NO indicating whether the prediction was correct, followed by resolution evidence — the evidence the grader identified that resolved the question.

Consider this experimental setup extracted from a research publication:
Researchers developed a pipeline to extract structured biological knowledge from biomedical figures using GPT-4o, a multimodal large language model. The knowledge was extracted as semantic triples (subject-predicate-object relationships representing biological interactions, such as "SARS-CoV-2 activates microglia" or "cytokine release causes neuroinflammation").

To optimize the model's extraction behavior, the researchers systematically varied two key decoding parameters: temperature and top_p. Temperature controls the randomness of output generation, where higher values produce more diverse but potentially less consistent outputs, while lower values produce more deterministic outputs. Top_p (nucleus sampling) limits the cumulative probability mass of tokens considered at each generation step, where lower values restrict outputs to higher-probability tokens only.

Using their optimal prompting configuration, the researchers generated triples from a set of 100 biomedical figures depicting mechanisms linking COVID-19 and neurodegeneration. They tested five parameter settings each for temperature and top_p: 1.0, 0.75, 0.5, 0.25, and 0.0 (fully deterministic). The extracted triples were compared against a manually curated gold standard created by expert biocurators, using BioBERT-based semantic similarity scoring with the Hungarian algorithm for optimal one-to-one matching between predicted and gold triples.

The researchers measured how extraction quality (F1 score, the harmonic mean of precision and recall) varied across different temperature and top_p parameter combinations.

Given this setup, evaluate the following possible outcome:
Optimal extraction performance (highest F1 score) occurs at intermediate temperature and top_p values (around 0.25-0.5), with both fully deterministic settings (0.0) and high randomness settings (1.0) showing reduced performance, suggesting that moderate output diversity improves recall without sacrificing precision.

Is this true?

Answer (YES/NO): NO